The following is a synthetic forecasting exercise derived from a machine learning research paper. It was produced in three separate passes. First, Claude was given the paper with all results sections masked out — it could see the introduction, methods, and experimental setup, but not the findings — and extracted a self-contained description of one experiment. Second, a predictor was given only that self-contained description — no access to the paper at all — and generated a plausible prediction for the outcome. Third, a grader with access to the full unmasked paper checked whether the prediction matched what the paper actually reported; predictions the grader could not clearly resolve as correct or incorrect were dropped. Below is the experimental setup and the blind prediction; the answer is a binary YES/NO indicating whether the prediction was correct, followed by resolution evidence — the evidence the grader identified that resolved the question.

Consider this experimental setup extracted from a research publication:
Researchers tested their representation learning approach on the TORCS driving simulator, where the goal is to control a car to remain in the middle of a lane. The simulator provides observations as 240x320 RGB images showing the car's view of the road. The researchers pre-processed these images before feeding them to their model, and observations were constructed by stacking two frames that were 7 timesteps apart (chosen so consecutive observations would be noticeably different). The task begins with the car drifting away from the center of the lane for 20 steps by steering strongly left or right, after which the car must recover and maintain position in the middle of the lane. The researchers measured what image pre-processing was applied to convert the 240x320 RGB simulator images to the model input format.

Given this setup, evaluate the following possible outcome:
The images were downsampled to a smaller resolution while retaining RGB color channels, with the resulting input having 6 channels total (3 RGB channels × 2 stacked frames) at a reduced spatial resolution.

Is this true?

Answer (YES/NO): NO